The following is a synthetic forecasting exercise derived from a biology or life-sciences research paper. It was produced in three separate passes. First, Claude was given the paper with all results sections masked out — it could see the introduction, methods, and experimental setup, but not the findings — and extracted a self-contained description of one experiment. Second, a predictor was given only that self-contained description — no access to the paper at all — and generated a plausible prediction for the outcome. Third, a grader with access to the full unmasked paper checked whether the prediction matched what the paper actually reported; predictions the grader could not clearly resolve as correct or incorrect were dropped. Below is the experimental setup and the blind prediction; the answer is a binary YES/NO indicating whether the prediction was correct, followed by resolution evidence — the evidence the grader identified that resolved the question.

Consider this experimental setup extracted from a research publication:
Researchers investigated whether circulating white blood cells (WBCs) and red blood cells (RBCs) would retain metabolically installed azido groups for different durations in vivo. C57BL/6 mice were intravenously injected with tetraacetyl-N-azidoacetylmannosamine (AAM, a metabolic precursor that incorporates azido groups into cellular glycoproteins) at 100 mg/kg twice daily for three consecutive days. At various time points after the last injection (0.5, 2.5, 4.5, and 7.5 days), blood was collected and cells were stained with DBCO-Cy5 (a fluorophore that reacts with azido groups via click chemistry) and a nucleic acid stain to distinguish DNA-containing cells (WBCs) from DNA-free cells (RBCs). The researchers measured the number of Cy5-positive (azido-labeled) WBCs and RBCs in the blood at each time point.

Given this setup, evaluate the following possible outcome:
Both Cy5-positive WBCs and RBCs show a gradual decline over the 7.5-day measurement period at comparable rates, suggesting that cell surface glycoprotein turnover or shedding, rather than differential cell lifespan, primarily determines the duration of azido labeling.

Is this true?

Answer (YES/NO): NO